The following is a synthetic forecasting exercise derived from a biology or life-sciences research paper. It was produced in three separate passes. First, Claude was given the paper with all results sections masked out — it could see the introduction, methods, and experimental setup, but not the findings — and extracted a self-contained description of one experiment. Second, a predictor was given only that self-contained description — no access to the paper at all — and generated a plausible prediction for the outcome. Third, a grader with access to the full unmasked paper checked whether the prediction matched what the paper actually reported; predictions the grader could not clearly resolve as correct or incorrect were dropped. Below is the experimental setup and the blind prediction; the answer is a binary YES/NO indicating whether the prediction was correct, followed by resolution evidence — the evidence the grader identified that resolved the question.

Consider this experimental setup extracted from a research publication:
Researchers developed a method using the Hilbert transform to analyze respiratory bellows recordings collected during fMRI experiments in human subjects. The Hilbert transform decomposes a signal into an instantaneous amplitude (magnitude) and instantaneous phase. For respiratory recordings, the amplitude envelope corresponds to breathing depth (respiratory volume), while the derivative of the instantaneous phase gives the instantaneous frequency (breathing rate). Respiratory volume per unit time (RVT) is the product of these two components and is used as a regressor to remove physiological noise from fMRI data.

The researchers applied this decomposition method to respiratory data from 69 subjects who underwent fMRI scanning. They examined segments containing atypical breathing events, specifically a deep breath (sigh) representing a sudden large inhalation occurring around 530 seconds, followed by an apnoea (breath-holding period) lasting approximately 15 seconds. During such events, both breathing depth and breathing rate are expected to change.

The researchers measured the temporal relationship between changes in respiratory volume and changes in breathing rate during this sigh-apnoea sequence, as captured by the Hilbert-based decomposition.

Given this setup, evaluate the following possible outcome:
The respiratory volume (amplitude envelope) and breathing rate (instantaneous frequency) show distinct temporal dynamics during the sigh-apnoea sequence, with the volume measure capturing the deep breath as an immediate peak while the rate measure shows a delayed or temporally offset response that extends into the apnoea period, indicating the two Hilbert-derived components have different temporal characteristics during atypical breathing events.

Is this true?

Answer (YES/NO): YES